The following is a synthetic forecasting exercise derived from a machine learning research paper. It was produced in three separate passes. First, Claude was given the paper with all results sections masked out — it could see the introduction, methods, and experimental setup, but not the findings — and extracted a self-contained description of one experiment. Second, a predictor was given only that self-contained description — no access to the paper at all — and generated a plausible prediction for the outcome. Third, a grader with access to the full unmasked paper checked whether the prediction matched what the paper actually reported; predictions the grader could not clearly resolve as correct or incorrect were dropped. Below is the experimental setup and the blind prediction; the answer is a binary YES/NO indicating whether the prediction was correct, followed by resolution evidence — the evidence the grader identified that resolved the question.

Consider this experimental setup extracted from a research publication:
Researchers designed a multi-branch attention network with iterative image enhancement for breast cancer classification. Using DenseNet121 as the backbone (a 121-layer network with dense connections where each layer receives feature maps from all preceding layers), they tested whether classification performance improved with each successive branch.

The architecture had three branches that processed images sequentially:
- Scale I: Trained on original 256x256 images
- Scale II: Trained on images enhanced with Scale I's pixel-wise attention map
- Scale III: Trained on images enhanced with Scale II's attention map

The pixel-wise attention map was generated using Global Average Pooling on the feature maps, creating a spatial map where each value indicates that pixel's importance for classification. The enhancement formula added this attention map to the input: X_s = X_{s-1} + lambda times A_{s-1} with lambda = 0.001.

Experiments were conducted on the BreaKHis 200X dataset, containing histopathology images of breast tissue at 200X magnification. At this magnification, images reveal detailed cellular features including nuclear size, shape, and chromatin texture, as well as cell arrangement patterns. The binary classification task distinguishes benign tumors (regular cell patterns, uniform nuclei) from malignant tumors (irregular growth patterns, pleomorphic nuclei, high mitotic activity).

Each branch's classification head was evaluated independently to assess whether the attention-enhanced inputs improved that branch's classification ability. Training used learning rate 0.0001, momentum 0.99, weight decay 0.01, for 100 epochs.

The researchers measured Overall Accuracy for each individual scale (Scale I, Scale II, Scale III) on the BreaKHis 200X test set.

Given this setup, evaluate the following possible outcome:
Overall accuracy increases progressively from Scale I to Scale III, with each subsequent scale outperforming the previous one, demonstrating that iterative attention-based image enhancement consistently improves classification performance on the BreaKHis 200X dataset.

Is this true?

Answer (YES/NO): YES